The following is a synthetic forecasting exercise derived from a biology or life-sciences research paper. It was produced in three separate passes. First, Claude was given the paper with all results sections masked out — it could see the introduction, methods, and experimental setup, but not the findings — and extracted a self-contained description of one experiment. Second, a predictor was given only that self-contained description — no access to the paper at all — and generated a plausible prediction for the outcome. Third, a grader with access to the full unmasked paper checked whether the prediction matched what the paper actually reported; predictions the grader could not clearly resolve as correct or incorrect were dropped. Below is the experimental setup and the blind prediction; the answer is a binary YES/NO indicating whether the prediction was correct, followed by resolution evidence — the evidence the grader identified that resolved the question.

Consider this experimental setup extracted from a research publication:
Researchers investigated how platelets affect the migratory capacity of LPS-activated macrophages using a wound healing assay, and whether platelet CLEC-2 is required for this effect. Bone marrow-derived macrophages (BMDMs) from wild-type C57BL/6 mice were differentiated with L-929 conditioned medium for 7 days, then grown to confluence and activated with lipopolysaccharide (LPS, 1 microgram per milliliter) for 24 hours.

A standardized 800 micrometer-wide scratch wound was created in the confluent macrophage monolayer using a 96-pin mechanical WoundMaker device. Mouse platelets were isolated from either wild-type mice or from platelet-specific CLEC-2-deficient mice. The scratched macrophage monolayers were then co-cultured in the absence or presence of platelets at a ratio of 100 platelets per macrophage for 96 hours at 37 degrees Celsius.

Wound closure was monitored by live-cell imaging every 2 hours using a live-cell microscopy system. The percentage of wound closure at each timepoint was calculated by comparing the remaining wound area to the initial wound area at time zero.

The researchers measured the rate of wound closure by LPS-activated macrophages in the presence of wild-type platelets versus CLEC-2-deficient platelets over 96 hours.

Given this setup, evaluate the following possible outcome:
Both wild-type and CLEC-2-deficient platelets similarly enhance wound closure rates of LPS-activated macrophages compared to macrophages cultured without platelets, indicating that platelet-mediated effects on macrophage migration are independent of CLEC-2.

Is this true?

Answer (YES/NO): NO